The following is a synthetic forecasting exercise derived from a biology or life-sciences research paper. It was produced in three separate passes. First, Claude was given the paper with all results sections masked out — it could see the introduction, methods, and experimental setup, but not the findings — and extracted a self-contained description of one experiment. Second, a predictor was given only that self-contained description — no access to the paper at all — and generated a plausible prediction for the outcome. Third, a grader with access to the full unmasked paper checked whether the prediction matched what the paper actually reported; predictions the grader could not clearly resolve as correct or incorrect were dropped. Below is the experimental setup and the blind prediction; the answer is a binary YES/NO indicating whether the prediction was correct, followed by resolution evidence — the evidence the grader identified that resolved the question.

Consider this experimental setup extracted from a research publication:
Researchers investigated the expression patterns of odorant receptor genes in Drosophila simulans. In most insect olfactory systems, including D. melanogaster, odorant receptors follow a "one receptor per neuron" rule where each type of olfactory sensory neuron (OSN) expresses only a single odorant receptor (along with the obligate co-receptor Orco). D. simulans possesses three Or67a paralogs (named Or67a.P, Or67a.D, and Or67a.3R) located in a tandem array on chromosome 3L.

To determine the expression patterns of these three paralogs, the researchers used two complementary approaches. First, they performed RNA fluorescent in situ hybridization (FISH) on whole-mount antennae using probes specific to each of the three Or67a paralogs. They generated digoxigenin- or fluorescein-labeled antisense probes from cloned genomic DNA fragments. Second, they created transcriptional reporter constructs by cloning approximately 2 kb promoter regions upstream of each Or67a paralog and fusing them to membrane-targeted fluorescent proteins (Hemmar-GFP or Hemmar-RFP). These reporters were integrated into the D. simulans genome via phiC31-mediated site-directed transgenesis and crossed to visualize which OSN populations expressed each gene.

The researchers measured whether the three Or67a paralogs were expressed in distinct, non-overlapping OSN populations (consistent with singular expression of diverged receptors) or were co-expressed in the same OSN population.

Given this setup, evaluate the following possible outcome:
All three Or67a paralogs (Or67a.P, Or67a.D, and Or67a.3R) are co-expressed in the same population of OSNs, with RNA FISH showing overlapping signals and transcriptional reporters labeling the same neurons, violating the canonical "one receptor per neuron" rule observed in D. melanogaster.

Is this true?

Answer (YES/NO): YES